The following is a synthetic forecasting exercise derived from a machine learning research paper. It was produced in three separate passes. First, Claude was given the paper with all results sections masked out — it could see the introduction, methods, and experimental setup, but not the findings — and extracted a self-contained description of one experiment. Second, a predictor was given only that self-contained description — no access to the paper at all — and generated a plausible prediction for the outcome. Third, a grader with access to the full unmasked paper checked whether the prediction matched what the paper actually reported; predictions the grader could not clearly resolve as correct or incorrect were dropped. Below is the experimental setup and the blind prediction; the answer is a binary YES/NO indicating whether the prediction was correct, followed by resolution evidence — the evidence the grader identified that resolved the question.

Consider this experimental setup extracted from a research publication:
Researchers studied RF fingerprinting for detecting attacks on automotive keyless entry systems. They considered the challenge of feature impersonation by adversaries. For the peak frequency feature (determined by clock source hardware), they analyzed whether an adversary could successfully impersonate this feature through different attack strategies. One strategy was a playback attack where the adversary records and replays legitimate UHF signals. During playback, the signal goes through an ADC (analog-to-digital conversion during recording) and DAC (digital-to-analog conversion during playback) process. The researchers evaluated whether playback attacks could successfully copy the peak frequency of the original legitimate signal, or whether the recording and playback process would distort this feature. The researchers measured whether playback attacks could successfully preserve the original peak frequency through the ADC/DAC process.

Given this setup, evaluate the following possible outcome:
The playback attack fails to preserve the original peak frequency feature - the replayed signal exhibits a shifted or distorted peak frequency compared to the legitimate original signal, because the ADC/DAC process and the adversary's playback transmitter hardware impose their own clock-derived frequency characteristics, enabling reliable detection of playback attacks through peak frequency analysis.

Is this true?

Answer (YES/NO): NO